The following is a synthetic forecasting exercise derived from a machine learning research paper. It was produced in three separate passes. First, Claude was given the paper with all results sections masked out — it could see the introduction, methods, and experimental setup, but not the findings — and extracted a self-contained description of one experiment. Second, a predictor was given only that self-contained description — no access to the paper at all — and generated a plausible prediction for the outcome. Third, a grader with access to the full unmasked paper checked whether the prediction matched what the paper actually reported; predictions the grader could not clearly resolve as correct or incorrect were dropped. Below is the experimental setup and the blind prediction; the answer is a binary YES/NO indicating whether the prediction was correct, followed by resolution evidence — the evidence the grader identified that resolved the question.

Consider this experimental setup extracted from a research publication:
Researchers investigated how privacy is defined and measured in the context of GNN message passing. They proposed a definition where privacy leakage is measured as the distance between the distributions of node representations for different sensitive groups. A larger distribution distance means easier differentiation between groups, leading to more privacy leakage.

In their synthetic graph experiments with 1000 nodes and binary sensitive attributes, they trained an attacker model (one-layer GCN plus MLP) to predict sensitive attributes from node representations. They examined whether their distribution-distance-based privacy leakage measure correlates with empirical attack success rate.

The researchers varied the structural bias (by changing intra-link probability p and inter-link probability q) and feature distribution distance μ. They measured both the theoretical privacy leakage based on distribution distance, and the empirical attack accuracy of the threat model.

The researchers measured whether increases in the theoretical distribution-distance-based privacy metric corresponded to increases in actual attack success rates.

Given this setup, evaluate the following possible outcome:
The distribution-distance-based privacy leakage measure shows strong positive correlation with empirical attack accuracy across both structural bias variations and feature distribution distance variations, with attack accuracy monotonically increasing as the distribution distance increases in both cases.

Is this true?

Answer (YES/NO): NO